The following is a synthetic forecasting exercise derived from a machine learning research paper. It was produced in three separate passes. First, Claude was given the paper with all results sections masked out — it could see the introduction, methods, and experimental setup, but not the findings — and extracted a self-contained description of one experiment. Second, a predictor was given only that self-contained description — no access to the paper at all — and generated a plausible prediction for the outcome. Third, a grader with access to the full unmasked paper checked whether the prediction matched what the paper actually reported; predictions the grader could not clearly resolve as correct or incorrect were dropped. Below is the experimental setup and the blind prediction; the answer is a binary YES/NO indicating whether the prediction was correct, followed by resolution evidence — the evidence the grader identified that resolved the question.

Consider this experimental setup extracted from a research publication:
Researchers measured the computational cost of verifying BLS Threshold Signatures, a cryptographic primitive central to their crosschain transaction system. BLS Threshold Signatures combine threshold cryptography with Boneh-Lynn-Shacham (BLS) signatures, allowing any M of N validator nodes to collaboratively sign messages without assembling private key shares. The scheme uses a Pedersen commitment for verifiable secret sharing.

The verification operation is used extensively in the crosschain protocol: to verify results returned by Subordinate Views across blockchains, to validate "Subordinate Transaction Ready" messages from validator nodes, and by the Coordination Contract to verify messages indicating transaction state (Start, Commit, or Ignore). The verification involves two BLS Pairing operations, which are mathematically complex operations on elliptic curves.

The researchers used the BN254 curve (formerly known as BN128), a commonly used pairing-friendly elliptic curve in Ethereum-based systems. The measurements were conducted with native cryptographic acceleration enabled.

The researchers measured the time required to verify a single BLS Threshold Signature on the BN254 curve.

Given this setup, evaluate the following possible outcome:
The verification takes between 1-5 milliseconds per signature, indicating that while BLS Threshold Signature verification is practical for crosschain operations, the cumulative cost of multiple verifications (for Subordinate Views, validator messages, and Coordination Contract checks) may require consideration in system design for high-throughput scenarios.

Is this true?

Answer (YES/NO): YES